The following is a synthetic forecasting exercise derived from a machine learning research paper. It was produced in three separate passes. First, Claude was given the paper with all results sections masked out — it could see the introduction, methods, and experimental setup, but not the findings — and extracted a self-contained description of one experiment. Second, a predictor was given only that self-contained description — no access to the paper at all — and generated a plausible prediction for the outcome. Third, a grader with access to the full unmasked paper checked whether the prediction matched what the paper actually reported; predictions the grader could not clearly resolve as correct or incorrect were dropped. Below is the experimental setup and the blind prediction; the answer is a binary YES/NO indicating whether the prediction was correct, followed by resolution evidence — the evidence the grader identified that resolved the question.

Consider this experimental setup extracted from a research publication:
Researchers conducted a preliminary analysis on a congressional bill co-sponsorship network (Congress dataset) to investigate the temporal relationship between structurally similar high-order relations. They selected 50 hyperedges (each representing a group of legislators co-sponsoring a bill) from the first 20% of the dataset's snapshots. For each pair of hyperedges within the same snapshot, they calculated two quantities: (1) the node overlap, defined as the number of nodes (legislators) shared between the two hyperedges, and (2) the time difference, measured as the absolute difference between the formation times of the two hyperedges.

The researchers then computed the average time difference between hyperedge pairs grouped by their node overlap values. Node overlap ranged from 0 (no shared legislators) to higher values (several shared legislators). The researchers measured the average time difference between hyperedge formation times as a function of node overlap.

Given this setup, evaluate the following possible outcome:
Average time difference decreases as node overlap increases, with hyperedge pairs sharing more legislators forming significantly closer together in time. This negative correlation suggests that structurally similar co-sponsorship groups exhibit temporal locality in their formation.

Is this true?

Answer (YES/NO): YES